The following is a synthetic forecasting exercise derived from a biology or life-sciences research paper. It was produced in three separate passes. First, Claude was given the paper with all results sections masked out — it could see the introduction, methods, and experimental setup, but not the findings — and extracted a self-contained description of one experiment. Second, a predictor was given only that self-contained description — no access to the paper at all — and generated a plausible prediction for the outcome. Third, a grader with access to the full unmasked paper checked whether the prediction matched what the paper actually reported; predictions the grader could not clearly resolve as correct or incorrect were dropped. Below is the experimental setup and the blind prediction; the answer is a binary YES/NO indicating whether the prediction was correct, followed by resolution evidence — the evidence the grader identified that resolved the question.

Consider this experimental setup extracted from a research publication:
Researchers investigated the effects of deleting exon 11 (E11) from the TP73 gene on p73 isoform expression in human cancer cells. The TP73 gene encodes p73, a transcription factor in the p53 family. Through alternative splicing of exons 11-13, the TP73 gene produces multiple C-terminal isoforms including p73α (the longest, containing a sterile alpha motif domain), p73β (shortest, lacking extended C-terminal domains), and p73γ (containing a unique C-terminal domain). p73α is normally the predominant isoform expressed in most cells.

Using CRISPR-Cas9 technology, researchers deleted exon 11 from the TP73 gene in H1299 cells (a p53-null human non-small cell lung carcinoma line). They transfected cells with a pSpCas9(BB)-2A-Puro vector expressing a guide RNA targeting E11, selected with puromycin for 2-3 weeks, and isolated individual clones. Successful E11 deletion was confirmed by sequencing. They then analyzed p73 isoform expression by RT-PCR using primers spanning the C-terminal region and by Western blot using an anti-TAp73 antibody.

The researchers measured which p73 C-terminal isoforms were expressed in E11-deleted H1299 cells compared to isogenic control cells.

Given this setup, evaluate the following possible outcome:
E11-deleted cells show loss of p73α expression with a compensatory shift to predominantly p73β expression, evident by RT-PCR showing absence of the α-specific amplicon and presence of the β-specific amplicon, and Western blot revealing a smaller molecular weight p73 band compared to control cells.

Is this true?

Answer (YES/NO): NO